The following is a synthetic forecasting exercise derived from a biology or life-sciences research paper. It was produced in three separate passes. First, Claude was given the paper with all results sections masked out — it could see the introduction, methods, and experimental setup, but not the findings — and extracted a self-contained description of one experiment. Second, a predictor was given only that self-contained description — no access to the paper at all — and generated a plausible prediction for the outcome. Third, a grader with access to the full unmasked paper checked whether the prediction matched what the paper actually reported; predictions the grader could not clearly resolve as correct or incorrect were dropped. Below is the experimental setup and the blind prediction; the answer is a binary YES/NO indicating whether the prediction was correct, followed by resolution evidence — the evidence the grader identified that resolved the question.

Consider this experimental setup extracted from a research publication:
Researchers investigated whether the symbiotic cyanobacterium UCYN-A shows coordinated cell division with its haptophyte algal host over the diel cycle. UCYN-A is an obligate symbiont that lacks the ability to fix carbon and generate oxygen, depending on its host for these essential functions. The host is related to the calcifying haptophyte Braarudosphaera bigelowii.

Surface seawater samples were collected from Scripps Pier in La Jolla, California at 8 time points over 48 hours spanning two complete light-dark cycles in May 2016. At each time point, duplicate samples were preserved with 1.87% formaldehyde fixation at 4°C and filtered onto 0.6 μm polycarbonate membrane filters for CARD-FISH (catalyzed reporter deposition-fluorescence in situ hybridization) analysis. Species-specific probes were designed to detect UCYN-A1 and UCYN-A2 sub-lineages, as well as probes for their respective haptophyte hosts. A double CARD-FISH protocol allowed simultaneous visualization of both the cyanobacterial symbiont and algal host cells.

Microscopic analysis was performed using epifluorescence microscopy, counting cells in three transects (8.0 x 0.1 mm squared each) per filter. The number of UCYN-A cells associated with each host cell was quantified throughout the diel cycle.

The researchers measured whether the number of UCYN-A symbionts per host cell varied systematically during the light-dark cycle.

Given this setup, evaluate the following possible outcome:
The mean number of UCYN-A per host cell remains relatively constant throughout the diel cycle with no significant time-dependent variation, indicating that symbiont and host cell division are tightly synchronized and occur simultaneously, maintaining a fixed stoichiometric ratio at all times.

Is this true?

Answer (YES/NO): NO